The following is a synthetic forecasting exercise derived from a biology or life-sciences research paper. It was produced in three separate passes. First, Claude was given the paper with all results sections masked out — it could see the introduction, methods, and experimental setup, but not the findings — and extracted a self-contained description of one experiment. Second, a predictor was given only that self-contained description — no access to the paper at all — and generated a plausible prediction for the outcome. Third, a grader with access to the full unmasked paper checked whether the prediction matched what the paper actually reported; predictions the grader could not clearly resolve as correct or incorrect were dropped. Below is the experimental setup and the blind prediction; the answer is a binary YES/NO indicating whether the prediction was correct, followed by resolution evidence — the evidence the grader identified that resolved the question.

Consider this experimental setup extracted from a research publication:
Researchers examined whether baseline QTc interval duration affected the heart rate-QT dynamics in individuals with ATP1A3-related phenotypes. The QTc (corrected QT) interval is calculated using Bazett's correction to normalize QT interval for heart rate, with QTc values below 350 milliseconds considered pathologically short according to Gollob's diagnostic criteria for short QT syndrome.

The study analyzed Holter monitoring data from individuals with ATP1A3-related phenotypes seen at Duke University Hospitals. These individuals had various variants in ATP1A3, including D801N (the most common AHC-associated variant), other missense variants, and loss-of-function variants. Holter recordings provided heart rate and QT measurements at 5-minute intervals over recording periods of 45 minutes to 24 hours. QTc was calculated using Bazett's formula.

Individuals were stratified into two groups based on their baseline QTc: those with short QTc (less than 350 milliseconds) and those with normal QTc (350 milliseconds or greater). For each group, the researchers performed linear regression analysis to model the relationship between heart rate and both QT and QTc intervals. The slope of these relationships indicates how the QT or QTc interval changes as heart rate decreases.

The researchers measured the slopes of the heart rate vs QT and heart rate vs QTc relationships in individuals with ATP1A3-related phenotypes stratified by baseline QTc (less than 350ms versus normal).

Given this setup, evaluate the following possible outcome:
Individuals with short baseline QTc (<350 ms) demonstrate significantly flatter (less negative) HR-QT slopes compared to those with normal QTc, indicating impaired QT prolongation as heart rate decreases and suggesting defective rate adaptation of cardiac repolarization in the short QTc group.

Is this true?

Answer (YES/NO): YES